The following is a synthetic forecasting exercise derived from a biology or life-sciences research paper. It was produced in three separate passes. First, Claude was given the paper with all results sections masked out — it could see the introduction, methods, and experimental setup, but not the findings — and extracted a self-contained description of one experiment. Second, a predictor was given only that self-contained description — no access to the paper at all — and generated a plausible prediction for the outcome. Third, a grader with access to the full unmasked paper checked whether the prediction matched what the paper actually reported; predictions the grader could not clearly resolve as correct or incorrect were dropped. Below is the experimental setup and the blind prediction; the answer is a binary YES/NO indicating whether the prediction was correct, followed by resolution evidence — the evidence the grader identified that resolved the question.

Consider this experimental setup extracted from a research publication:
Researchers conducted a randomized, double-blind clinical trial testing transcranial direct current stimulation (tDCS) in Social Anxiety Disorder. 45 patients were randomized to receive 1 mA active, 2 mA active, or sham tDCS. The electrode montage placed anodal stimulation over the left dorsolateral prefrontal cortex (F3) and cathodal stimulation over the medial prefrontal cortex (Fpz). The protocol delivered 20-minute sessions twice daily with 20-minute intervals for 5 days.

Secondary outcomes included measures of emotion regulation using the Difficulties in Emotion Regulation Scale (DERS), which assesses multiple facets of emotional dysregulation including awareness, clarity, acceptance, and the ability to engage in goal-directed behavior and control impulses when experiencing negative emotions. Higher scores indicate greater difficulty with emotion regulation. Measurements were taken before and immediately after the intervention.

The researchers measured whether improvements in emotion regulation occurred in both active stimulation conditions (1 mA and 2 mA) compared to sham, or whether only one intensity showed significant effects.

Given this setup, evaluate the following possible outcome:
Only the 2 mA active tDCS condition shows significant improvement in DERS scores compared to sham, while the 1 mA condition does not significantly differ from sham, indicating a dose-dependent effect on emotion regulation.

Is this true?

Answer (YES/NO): NO